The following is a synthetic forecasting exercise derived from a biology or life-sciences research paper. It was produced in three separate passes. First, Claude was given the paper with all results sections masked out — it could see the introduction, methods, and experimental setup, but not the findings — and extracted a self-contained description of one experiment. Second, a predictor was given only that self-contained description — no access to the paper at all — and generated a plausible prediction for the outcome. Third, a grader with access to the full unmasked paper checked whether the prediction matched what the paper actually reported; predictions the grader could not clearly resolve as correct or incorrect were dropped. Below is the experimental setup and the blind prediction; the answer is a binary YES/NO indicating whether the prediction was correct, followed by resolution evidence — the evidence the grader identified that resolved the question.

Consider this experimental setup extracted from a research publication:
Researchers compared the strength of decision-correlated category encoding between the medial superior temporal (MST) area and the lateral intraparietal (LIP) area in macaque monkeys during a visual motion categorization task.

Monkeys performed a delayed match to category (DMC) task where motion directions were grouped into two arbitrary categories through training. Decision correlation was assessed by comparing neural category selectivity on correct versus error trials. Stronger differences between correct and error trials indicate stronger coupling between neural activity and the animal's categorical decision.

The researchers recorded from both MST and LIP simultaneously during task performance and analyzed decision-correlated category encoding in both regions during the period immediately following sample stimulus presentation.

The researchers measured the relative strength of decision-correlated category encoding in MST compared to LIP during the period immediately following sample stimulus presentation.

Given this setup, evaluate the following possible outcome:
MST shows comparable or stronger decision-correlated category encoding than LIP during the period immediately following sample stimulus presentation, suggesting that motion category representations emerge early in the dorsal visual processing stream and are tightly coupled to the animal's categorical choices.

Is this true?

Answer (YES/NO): NO